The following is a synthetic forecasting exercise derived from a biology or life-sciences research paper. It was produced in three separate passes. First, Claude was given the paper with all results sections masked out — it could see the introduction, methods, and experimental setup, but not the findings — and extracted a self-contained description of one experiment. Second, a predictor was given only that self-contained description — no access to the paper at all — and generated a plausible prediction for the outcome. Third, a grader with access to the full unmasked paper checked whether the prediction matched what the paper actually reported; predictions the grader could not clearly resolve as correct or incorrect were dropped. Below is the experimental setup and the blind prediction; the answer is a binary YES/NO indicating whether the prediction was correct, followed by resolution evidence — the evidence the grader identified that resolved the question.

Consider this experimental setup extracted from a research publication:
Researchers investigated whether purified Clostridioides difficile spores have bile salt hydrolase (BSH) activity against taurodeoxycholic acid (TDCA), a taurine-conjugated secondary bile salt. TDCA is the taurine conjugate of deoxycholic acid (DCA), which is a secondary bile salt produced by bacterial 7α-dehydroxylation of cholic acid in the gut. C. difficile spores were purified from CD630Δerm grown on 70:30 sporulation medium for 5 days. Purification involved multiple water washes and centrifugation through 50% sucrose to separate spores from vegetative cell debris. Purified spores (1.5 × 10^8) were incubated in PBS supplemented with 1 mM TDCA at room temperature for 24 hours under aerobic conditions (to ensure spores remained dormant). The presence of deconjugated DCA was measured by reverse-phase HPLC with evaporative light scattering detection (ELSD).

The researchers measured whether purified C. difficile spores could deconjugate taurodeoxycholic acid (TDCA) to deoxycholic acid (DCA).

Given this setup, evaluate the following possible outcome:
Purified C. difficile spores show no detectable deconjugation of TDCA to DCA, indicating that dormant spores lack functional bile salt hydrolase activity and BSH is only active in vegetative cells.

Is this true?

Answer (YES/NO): NO